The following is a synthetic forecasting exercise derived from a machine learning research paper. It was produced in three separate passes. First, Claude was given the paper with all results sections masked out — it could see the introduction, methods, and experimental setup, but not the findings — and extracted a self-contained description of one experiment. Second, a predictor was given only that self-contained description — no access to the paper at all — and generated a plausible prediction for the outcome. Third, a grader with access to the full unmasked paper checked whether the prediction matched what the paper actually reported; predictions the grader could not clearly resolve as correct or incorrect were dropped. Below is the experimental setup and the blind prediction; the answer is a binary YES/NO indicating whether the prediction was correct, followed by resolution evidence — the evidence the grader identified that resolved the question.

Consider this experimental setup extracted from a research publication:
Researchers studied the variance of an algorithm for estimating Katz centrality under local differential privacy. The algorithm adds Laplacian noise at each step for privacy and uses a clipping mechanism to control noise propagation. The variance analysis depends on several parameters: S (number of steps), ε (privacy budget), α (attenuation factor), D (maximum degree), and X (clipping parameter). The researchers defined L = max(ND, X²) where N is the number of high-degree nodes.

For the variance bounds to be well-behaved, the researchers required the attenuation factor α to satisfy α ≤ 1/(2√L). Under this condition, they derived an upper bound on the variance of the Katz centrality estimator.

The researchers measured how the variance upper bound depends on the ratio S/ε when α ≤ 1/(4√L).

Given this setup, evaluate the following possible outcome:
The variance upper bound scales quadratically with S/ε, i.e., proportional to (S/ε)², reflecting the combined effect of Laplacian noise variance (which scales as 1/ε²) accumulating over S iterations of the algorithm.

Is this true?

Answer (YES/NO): YES